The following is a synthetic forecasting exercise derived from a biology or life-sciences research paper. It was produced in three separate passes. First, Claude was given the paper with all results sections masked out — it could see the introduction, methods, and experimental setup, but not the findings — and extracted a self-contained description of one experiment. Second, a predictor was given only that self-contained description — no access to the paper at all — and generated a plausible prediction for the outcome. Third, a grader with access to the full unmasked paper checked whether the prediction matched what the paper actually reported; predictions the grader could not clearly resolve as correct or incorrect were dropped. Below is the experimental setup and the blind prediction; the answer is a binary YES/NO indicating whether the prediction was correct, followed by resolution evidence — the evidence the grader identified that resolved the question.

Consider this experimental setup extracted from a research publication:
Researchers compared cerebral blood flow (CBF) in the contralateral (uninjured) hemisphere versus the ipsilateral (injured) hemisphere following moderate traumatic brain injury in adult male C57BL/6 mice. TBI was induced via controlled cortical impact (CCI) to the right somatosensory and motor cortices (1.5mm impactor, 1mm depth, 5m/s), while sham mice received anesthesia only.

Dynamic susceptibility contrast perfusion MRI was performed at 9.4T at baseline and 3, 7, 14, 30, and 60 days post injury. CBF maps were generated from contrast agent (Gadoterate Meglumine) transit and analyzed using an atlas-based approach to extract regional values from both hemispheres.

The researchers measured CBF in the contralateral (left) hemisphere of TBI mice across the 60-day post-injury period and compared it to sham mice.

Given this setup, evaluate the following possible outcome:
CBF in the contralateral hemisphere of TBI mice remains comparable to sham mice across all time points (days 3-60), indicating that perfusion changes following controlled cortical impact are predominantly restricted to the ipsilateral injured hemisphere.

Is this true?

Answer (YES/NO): NO